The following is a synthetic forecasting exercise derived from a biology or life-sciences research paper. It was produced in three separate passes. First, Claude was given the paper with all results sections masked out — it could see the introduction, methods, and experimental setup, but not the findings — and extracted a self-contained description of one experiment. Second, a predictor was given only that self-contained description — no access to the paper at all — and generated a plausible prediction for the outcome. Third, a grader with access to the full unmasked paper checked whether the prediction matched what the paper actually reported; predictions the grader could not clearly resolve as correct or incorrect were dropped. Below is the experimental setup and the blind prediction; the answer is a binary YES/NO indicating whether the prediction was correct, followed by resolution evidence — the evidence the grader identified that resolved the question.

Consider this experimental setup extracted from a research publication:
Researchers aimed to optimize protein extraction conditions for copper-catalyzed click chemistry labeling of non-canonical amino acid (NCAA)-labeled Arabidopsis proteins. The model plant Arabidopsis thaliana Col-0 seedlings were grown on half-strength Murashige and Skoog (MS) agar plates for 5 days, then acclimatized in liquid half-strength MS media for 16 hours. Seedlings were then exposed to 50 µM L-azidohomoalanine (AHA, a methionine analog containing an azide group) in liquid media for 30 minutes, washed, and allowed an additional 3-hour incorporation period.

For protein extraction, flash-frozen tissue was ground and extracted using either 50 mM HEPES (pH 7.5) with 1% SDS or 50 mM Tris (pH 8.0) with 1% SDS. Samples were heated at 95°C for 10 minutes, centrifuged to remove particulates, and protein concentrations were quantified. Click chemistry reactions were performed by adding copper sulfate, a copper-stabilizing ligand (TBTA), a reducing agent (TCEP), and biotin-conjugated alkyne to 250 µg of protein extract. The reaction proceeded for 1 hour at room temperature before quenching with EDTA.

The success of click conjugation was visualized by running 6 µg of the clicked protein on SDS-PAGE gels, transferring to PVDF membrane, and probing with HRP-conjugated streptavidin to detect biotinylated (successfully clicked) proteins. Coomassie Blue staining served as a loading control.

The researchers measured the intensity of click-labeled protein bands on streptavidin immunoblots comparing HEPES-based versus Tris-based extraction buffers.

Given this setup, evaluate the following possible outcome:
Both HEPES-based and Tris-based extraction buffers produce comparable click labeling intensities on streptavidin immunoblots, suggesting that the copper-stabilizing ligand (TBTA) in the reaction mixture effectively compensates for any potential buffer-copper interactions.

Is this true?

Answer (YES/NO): NO